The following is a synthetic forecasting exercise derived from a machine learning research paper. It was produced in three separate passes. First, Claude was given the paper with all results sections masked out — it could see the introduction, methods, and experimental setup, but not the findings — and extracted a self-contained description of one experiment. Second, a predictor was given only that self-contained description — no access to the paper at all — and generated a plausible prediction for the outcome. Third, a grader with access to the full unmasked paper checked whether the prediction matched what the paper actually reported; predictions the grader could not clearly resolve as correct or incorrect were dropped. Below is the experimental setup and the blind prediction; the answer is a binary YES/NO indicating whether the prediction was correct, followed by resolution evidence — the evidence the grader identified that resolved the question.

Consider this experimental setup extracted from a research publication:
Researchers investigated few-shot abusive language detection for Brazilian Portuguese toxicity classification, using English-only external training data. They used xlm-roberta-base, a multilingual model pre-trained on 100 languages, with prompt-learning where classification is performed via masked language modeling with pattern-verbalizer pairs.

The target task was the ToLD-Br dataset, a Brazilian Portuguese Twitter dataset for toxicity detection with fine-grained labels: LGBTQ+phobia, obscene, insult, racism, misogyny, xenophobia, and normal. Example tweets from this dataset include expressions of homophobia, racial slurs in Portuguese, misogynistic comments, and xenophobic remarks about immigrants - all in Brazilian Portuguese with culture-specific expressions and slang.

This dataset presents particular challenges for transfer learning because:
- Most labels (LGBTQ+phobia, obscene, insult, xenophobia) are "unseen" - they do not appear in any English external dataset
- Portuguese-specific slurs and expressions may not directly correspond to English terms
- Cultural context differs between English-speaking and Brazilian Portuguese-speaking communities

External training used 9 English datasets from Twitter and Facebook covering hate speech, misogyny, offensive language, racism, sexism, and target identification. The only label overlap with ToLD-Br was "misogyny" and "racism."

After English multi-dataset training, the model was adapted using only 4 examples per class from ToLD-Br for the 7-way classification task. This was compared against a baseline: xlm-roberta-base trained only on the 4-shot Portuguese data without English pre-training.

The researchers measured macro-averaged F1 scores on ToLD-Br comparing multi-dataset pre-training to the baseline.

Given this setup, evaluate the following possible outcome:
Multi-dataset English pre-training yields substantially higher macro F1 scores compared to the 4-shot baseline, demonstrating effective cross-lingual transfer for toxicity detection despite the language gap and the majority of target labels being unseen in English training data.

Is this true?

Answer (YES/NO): YES